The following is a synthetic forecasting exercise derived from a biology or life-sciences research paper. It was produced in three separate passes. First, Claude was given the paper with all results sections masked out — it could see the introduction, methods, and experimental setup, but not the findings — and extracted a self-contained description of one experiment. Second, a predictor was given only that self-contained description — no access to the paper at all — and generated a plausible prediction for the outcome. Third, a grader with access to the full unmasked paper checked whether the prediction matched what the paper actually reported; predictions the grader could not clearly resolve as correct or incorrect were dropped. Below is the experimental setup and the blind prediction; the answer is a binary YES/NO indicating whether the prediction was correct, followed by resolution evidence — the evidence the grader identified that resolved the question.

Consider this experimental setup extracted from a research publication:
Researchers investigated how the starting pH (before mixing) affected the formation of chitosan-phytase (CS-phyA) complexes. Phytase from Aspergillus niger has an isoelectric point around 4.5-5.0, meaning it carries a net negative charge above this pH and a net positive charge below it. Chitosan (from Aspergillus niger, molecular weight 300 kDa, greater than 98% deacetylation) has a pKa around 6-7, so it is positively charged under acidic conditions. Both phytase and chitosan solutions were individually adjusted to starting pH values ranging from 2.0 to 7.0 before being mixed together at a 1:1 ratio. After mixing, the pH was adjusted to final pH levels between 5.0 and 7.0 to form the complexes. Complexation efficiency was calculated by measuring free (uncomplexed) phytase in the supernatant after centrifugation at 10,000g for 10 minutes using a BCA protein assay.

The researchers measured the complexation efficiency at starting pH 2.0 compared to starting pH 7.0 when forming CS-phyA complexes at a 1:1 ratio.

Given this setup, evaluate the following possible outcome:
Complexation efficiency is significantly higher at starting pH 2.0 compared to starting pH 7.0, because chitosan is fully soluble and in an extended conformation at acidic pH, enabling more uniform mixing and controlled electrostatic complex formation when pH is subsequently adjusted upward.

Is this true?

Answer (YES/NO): NO